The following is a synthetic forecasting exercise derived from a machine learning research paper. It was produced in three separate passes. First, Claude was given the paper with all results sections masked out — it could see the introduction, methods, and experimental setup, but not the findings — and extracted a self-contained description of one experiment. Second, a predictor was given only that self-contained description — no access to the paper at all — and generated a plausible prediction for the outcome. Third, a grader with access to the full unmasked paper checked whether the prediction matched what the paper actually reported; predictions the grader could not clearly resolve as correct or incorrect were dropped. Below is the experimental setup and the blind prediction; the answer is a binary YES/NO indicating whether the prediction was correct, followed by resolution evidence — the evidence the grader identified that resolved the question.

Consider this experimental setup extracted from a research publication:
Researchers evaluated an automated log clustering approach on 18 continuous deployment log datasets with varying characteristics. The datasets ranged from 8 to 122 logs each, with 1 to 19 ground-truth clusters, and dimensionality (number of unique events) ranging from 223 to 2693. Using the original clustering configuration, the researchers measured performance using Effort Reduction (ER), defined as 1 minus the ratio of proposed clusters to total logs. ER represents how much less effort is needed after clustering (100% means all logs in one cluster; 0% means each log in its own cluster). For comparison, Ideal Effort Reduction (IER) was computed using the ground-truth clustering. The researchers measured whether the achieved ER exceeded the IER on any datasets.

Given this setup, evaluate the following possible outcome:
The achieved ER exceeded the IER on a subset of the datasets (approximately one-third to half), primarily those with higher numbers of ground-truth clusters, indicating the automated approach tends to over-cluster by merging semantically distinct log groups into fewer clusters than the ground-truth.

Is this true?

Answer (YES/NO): NO